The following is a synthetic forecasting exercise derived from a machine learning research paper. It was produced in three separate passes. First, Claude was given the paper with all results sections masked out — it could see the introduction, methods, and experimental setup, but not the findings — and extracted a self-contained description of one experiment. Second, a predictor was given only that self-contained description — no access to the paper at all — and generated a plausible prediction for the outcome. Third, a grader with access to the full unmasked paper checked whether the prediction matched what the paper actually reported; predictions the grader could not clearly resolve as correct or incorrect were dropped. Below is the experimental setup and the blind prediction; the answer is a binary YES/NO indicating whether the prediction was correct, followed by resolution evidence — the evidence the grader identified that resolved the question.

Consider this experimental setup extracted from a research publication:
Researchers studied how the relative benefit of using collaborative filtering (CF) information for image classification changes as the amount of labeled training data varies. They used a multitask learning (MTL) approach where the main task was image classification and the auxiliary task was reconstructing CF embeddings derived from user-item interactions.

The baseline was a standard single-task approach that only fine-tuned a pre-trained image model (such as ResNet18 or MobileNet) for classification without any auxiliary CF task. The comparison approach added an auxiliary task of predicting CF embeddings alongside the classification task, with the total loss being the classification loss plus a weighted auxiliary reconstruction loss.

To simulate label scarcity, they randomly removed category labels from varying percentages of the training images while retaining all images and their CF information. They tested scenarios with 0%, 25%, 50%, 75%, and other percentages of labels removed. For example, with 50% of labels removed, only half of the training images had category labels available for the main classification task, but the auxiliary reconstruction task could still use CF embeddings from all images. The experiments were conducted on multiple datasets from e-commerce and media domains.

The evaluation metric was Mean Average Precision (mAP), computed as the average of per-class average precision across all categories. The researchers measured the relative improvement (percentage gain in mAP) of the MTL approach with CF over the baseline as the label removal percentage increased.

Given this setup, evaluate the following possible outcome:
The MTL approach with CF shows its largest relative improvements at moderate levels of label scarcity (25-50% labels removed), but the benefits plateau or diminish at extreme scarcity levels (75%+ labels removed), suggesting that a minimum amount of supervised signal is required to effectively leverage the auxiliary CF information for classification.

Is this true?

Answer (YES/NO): NO